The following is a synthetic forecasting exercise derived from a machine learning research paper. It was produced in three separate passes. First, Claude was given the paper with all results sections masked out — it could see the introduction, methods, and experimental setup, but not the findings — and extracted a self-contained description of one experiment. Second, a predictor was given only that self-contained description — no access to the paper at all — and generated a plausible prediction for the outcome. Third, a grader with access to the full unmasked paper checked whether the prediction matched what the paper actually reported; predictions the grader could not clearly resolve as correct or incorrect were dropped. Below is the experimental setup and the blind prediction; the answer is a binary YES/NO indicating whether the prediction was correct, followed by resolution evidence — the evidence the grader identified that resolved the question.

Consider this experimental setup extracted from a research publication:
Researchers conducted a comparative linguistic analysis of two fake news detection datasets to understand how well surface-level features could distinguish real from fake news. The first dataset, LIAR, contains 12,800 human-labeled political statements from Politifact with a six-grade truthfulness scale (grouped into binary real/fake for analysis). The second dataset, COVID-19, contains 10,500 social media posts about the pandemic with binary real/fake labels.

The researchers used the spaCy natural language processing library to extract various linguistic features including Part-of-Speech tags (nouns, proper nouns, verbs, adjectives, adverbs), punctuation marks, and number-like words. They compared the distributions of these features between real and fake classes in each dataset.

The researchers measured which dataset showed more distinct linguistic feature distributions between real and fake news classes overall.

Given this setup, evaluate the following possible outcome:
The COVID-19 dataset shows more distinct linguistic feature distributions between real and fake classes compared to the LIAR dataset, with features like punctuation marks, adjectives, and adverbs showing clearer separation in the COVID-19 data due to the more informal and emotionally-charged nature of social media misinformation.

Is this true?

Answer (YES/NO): YES